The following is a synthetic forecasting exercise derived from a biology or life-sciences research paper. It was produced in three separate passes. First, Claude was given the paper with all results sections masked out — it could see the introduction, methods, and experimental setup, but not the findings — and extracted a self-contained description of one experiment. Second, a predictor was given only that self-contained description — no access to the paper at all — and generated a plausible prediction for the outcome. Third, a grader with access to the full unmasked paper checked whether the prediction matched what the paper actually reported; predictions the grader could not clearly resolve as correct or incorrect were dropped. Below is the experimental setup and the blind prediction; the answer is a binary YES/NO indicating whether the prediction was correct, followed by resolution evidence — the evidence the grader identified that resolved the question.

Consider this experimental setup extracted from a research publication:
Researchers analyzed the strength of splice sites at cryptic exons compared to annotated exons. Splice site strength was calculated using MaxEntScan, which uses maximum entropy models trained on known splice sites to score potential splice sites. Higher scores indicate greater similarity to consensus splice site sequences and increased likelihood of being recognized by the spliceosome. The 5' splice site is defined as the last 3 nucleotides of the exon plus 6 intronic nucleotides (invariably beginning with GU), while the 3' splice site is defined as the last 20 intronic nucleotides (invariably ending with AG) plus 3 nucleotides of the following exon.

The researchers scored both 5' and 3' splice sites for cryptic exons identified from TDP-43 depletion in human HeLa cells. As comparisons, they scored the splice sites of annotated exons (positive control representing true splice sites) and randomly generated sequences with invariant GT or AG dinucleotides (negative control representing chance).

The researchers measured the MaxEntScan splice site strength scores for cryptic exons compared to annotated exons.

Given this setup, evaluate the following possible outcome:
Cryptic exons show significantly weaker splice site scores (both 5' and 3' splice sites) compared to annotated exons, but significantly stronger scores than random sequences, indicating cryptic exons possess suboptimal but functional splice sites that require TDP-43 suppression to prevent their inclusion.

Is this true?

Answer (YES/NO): YES